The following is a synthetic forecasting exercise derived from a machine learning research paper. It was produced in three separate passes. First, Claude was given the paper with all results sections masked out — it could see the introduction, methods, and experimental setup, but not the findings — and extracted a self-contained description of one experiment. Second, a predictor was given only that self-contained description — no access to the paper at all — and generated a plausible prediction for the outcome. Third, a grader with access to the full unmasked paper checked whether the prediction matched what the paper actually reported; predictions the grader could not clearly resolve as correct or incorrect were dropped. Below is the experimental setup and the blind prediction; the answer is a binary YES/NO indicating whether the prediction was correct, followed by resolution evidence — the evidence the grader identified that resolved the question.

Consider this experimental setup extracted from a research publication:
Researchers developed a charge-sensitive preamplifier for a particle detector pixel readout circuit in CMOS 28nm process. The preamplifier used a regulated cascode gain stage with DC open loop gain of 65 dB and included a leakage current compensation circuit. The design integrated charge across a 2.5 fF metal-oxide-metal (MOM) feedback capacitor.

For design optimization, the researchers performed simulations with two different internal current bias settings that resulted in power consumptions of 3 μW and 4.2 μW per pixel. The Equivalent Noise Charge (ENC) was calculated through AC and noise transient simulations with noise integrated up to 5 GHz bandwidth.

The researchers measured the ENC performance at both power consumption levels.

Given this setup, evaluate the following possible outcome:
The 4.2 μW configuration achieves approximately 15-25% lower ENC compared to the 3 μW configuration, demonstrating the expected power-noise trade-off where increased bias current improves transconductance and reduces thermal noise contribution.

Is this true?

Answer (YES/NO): NO